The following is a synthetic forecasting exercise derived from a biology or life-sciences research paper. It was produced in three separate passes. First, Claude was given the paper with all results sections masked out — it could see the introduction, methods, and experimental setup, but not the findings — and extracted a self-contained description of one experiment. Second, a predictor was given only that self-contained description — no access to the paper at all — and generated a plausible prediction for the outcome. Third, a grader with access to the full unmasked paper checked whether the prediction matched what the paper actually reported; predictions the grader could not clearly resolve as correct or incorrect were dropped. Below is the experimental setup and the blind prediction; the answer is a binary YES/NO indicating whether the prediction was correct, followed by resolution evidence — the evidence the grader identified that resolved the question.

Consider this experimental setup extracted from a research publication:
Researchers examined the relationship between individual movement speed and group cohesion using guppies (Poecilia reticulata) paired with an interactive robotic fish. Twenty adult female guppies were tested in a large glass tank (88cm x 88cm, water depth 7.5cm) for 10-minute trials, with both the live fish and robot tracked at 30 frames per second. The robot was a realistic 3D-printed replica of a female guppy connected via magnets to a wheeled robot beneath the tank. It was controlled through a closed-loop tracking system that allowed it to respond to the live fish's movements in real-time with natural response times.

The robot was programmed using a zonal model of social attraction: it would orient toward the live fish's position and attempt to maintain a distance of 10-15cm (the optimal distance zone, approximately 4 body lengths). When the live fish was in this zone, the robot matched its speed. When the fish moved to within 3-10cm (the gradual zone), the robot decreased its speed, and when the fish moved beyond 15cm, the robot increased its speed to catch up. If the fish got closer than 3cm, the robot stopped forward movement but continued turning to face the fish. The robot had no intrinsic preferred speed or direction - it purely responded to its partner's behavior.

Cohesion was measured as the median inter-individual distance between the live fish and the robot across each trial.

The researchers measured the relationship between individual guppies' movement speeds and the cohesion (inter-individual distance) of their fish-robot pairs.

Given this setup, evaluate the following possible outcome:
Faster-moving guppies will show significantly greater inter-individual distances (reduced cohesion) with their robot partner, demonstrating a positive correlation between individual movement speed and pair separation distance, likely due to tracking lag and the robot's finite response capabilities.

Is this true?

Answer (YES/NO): YES